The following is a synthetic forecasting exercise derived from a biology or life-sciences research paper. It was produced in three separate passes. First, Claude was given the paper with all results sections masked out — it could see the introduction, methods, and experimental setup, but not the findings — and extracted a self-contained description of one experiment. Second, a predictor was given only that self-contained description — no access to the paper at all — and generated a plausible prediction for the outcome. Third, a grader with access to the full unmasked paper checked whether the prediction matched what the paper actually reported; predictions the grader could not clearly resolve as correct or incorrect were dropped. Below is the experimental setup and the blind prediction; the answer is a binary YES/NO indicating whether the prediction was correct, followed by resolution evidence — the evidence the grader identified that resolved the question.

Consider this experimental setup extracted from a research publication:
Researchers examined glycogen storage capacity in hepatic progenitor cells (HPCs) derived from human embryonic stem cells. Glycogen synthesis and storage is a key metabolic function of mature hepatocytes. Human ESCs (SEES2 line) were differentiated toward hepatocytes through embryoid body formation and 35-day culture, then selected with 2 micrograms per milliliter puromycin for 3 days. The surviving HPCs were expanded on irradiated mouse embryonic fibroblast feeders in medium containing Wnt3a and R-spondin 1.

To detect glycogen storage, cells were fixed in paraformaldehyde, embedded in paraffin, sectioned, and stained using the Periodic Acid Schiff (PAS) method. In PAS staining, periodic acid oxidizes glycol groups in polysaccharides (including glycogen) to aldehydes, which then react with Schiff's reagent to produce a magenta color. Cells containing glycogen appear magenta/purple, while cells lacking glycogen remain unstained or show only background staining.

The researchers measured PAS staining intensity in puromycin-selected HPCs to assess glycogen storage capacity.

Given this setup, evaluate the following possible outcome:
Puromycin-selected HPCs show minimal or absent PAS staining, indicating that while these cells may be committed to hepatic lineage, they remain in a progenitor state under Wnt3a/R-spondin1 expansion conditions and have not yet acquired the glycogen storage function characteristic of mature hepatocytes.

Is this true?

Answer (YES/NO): YES